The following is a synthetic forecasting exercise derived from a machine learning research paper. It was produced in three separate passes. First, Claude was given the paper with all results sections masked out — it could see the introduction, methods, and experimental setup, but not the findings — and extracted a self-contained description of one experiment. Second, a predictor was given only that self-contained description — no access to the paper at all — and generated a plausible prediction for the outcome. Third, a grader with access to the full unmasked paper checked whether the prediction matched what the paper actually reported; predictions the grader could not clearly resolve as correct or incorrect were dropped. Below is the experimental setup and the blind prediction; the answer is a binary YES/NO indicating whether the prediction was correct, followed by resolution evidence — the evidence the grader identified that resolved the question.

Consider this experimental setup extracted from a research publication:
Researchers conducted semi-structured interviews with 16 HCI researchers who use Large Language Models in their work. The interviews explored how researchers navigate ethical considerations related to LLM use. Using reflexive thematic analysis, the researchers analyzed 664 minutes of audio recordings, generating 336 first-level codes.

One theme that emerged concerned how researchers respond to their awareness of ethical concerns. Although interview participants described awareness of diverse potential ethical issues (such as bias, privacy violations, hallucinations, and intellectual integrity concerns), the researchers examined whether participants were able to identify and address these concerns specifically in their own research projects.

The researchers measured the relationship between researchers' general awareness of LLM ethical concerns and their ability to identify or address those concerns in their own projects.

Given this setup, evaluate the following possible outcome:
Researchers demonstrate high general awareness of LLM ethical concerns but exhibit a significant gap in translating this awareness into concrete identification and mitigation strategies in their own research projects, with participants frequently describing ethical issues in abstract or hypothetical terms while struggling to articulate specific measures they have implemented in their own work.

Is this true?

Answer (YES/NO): YES